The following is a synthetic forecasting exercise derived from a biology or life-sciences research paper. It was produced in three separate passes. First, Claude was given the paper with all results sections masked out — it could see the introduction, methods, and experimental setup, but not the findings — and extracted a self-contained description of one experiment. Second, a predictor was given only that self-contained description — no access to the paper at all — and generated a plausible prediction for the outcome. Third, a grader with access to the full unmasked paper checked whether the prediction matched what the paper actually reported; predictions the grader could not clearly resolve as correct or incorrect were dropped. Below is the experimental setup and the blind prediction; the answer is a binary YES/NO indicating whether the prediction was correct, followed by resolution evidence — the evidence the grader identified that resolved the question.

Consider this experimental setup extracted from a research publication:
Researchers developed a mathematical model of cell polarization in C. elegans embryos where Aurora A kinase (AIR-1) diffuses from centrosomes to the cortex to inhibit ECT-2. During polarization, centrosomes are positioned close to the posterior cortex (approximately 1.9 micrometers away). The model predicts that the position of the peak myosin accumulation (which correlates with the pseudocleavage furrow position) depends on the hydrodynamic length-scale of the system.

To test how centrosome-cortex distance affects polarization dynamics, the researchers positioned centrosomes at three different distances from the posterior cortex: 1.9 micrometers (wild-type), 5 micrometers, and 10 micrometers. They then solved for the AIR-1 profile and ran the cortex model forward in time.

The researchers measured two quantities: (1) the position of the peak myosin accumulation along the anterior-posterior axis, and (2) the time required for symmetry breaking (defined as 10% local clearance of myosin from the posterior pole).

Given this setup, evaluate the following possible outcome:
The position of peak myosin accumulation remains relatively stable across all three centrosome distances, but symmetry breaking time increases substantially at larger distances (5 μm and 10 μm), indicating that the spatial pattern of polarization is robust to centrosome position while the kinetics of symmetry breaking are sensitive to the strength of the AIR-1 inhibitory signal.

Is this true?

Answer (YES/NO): YES